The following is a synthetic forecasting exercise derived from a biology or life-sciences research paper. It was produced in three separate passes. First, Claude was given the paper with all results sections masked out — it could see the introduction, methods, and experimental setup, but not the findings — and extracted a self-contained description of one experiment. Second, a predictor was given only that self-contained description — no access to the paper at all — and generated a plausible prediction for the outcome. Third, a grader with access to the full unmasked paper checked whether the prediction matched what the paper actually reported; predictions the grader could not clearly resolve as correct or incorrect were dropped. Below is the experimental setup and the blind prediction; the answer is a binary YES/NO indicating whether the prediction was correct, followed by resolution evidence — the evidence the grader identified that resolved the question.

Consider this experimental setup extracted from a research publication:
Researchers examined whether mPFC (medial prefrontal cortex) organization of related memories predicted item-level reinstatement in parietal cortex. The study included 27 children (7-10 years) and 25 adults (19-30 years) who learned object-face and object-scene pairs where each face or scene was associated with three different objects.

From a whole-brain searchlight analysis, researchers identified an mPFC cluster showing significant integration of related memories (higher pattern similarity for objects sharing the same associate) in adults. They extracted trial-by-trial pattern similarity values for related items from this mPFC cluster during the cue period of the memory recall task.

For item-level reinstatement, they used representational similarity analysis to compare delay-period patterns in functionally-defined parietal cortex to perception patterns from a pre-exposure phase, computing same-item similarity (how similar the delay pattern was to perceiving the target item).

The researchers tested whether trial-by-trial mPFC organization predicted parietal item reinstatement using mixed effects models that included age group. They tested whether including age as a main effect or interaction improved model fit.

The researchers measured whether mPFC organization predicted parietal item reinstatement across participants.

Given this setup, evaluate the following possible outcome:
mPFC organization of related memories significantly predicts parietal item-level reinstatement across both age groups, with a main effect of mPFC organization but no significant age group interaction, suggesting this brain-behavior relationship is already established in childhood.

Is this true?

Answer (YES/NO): YES